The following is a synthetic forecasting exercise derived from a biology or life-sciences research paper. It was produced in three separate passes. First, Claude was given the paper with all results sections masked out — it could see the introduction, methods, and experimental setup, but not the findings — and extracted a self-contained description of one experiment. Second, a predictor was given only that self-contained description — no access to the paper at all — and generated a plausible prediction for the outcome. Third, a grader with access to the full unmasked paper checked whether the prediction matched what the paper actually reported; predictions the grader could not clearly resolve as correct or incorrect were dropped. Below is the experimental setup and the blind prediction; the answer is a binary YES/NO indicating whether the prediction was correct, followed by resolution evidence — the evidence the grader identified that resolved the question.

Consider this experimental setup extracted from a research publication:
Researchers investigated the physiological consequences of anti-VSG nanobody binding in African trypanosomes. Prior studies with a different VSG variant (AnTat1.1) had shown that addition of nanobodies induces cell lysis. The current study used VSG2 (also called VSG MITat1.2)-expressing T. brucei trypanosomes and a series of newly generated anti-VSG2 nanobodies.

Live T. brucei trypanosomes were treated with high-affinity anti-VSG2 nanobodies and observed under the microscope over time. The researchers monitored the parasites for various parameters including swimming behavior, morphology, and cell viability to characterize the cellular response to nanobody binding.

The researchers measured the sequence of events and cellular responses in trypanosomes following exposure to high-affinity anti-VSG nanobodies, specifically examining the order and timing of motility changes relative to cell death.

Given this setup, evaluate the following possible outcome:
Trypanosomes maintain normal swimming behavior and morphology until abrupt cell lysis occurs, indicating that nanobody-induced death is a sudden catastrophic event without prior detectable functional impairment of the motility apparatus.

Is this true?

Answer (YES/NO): NO